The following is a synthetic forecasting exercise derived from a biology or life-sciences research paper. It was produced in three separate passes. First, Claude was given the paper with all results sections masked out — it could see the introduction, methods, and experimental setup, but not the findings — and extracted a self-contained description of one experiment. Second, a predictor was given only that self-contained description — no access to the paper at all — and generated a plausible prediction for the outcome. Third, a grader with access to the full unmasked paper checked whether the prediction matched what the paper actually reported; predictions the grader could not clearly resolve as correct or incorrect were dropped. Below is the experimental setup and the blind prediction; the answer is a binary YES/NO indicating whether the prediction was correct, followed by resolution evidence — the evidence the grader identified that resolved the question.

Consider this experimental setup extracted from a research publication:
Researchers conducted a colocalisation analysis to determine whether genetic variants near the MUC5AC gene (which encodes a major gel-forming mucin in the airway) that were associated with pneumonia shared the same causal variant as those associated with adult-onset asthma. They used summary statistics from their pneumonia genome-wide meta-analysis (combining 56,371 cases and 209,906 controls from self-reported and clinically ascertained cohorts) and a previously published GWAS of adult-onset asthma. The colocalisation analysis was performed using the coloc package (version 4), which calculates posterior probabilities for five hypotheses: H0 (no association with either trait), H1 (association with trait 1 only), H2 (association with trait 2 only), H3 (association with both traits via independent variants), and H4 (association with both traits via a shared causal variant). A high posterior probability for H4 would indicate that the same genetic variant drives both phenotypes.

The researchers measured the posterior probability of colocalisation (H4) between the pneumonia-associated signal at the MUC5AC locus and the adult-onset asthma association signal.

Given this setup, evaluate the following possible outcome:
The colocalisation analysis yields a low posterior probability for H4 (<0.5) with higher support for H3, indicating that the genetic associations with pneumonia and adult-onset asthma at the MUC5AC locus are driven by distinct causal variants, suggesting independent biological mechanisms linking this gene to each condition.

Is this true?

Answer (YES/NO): NO